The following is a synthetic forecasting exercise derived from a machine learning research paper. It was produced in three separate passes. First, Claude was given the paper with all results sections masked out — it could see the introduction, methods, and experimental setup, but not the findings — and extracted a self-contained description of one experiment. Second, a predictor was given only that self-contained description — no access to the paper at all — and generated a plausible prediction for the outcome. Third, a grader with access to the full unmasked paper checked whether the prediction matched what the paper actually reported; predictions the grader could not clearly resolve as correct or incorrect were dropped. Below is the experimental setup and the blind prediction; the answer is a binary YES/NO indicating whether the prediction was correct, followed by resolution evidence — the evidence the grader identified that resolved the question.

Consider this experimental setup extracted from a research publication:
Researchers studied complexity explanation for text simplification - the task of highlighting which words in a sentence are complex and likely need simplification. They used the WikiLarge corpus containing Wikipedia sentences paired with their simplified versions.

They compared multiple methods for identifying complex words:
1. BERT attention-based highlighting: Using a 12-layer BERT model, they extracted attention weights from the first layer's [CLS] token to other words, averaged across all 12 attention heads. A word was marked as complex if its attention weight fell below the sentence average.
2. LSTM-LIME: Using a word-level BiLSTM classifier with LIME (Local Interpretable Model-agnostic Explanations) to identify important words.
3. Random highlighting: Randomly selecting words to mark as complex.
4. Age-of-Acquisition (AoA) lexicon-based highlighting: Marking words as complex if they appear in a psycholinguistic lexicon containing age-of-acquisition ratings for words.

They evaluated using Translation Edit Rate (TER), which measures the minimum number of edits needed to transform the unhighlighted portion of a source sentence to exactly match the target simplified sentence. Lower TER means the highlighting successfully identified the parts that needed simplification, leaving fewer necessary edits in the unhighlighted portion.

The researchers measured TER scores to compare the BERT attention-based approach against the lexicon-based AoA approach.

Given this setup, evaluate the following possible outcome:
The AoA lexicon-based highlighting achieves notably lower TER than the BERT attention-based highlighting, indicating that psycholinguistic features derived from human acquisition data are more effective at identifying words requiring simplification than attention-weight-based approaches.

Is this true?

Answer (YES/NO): NO